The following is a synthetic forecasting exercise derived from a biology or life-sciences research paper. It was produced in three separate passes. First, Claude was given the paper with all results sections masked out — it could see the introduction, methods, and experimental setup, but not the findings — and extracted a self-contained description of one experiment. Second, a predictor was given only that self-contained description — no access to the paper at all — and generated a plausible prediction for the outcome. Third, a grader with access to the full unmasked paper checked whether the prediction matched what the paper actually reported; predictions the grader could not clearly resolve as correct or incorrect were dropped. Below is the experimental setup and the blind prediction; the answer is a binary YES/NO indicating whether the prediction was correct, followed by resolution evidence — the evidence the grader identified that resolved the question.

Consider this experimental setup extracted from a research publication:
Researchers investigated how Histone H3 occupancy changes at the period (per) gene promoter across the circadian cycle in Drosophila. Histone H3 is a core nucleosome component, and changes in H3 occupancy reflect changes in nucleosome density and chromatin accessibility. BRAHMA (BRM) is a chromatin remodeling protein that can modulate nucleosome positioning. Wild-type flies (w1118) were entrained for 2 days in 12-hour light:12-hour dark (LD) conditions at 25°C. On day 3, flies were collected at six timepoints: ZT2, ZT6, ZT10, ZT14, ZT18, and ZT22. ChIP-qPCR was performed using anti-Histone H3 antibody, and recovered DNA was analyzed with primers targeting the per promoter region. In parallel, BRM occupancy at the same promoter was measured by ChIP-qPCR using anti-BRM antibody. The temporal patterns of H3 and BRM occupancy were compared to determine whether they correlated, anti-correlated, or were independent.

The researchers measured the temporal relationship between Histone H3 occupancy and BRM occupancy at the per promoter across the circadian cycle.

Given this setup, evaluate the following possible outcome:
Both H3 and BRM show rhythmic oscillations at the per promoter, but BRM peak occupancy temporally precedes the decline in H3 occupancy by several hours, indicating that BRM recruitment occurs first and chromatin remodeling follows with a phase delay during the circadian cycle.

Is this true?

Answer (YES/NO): NO